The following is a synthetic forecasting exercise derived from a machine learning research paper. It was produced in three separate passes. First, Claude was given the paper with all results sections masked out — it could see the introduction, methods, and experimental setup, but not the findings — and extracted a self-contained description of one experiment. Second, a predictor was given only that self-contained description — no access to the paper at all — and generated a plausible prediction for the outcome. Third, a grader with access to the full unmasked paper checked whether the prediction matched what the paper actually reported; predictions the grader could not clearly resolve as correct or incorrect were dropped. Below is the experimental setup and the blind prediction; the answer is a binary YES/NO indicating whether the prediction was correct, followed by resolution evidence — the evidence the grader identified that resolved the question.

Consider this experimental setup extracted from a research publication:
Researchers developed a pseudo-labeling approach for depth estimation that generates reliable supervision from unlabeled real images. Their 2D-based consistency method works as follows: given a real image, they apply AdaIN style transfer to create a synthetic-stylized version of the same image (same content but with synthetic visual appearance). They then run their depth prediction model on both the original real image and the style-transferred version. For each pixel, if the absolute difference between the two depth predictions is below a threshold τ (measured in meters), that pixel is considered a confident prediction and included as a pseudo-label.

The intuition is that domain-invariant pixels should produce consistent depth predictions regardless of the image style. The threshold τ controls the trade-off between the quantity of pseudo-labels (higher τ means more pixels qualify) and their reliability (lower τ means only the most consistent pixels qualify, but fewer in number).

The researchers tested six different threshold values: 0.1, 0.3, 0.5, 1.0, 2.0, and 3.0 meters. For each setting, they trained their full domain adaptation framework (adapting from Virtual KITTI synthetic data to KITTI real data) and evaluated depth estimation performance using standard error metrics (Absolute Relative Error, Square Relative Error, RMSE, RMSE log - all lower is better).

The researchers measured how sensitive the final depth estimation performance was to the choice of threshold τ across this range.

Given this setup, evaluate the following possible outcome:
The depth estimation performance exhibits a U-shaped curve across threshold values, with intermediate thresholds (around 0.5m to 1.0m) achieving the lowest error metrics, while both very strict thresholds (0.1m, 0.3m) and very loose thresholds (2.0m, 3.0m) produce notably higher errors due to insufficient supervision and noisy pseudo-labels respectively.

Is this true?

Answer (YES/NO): NO